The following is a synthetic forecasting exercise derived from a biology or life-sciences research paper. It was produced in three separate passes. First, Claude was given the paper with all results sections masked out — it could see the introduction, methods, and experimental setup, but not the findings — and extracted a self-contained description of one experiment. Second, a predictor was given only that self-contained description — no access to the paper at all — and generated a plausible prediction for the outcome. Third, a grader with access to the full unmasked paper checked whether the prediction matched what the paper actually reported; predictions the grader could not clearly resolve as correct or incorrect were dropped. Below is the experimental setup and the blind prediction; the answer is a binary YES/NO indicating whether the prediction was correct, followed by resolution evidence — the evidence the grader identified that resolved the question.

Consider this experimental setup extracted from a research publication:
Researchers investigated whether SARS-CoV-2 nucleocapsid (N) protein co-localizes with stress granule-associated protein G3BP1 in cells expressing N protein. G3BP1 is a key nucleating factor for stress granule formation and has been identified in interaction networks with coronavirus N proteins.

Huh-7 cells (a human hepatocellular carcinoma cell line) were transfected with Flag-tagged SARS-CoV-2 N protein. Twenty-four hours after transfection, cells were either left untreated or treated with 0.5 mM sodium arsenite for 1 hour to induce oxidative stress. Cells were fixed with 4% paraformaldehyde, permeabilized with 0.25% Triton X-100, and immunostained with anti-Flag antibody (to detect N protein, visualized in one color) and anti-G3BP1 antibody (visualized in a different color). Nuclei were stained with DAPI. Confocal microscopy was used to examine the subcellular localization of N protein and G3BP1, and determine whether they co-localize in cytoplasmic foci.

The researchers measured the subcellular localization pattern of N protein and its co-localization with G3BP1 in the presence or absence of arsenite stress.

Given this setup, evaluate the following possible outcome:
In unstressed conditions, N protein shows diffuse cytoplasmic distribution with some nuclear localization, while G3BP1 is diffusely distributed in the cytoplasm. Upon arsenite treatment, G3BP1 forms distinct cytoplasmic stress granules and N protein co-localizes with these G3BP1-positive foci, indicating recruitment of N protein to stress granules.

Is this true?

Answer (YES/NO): NO